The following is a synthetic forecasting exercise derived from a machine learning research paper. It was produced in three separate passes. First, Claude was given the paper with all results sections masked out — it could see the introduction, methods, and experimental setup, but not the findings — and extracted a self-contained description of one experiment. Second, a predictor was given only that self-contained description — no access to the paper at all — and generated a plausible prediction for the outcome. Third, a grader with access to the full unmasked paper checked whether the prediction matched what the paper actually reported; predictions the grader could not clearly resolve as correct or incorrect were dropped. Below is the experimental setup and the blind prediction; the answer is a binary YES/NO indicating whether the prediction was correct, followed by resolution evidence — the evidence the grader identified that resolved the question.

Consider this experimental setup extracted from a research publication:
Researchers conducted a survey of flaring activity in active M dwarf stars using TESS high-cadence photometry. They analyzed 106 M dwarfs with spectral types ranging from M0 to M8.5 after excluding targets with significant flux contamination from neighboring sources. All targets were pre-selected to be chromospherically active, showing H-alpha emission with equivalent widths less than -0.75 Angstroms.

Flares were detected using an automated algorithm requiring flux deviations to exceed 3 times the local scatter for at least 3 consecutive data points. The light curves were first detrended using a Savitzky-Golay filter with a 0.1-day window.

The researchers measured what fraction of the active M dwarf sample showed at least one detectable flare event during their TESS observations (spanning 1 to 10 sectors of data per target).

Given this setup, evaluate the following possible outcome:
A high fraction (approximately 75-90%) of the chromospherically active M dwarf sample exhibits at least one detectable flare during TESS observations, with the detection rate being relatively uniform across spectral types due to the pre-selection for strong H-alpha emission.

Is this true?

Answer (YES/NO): NO